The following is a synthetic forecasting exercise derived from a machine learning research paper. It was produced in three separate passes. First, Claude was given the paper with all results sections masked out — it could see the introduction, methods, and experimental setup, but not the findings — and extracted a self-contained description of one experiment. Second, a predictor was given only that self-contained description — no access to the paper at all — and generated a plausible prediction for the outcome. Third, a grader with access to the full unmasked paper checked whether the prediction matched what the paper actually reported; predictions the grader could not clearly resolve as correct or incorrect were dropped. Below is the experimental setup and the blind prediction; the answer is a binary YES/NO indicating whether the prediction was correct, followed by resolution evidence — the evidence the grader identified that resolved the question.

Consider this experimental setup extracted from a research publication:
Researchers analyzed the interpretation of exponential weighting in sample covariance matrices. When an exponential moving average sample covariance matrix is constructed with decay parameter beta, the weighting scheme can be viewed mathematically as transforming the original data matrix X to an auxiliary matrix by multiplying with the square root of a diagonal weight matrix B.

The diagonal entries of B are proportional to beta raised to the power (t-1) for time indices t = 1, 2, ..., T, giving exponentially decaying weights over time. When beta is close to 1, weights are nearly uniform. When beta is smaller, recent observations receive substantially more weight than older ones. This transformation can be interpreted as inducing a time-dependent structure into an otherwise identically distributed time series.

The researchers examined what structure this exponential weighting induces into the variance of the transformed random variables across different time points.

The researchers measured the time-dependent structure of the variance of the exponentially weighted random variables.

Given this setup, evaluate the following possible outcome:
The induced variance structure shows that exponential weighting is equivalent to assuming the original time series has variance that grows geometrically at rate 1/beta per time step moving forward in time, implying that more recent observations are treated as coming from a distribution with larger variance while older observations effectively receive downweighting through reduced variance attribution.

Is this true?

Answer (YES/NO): YES